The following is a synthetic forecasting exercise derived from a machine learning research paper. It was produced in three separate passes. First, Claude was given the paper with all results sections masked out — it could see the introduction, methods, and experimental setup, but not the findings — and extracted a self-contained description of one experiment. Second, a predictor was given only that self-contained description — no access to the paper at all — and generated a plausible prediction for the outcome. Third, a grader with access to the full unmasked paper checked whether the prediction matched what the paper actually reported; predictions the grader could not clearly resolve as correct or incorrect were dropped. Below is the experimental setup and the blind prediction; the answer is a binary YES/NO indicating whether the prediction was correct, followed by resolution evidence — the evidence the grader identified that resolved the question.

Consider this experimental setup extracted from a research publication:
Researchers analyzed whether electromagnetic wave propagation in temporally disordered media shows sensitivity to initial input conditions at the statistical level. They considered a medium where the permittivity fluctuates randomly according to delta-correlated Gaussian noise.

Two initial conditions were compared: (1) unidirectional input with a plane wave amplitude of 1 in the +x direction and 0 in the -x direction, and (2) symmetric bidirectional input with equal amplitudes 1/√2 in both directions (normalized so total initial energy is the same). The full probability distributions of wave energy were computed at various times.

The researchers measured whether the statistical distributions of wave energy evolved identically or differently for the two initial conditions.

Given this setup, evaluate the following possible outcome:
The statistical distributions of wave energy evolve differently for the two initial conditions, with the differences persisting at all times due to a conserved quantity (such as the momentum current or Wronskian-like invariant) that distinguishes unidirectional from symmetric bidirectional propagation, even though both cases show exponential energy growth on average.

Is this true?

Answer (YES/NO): YES